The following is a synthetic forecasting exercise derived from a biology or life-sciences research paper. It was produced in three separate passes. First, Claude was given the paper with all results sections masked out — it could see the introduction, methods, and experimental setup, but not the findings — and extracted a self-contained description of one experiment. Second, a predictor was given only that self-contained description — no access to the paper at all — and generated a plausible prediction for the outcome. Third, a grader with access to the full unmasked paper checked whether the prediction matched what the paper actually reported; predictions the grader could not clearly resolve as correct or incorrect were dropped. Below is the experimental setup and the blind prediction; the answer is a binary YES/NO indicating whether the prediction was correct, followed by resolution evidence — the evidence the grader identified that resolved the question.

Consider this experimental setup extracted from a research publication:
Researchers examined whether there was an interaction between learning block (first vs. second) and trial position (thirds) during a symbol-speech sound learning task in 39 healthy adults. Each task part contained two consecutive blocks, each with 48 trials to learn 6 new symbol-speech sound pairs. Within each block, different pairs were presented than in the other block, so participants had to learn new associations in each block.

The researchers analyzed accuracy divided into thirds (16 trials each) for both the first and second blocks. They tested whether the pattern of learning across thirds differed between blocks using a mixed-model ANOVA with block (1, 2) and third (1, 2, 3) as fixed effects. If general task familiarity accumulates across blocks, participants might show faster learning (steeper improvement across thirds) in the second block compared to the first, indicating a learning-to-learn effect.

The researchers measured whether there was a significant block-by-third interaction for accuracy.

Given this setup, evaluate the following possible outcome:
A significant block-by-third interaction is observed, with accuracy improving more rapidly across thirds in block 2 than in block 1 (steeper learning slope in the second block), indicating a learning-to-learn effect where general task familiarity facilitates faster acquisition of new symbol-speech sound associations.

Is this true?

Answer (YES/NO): NO